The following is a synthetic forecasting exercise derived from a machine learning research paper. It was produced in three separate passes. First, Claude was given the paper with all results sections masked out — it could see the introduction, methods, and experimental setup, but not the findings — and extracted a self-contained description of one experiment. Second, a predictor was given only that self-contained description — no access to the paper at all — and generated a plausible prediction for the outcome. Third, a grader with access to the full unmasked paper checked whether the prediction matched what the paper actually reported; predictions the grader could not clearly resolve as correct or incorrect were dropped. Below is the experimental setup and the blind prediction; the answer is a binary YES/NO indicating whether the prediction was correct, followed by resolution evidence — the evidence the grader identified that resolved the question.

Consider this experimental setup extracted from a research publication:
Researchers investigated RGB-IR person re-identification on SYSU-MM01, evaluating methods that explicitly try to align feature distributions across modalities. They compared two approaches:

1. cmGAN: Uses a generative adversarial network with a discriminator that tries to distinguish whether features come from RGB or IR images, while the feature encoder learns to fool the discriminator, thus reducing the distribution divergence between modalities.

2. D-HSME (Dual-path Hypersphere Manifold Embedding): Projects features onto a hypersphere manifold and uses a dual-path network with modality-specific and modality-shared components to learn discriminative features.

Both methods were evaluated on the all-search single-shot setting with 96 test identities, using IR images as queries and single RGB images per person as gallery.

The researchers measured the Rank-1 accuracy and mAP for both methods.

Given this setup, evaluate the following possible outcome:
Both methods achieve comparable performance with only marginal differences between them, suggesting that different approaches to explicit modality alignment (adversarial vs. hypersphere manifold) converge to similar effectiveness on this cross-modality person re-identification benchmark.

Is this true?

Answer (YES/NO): NO